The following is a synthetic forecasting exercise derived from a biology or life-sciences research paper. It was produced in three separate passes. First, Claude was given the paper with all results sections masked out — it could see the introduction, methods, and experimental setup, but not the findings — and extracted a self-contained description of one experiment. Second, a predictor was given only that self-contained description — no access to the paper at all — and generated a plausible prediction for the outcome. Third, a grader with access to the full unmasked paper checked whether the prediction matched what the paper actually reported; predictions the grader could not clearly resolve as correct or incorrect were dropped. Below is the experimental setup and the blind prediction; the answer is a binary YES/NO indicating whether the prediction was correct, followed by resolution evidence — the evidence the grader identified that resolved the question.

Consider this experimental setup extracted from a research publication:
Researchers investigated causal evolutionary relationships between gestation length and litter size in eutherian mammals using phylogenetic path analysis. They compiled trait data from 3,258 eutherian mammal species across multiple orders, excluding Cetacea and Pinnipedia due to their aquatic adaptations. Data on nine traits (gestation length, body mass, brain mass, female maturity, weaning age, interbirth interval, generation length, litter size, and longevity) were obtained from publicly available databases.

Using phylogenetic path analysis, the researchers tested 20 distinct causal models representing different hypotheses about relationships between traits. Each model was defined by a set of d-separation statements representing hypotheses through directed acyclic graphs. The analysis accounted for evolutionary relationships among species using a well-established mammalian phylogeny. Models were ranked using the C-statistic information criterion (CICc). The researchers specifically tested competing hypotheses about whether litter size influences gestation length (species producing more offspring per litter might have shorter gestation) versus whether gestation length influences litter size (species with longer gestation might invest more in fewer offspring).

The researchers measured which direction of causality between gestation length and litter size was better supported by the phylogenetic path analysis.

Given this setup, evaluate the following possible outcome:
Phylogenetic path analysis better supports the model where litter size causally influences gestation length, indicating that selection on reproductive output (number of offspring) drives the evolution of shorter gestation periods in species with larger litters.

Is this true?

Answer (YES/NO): NO